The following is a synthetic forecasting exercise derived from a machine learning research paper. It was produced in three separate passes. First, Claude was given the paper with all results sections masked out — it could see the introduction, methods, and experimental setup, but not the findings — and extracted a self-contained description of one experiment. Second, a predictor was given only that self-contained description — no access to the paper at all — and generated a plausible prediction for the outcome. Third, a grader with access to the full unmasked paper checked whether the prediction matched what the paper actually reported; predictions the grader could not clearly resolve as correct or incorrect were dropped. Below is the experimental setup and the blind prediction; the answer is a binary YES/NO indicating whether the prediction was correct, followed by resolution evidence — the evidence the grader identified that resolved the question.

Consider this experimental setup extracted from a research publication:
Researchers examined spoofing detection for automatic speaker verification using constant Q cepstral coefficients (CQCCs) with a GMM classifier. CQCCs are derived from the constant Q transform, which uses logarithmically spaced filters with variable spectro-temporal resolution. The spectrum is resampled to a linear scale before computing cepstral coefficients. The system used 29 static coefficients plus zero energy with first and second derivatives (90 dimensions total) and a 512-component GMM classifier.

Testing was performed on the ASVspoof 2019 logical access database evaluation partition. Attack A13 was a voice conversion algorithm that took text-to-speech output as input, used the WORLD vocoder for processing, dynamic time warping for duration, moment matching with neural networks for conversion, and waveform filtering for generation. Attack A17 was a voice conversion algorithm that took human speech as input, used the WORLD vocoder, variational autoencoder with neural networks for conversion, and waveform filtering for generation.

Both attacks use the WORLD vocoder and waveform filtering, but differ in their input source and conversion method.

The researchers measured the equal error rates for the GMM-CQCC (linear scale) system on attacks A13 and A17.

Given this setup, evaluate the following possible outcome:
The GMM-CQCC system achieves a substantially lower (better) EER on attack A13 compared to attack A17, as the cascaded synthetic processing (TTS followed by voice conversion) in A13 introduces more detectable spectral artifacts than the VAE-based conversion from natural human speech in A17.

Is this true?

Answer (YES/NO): NO